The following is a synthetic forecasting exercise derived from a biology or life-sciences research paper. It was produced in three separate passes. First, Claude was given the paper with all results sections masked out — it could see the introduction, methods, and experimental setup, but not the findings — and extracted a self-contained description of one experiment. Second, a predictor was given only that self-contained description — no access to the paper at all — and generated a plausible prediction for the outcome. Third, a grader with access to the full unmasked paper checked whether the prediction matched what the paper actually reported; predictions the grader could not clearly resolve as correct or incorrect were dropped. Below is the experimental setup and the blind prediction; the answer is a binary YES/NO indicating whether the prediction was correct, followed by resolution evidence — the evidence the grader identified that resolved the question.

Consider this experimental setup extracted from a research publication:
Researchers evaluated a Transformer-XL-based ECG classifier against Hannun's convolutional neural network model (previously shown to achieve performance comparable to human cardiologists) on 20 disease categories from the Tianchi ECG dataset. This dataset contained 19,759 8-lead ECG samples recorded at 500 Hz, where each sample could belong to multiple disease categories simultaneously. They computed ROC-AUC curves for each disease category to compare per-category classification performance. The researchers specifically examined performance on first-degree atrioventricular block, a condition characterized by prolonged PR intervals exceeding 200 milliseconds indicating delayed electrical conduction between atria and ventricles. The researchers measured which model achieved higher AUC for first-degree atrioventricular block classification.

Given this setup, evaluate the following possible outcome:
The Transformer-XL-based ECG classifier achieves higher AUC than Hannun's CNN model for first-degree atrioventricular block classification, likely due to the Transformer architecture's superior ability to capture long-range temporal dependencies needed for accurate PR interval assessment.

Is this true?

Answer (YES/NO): NO